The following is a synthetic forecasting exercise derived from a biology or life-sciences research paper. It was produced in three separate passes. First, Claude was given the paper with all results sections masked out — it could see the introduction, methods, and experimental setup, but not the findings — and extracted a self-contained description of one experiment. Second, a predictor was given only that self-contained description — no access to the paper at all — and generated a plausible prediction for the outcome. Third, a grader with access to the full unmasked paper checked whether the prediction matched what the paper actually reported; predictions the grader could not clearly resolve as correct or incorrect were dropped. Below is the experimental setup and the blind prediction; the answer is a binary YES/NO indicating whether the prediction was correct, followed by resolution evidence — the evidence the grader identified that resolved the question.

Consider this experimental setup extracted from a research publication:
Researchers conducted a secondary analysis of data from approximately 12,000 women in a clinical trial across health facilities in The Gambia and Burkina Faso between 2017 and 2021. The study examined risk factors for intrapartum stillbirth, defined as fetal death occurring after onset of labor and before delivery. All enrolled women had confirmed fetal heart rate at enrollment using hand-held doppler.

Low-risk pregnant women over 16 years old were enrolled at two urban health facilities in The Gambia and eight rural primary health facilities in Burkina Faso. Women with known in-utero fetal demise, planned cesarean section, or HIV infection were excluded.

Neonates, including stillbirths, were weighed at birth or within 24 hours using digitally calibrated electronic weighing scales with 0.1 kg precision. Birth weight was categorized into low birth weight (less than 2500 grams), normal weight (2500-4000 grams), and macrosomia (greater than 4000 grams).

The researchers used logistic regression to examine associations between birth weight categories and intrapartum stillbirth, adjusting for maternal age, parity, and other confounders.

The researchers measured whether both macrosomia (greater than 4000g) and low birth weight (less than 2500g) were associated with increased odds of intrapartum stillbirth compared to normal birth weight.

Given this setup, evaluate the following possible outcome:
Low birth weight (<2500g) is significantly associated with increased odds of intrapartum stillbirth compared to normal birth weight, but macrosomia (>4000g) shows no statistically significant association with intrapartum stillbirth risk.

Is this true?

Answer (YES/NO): NO